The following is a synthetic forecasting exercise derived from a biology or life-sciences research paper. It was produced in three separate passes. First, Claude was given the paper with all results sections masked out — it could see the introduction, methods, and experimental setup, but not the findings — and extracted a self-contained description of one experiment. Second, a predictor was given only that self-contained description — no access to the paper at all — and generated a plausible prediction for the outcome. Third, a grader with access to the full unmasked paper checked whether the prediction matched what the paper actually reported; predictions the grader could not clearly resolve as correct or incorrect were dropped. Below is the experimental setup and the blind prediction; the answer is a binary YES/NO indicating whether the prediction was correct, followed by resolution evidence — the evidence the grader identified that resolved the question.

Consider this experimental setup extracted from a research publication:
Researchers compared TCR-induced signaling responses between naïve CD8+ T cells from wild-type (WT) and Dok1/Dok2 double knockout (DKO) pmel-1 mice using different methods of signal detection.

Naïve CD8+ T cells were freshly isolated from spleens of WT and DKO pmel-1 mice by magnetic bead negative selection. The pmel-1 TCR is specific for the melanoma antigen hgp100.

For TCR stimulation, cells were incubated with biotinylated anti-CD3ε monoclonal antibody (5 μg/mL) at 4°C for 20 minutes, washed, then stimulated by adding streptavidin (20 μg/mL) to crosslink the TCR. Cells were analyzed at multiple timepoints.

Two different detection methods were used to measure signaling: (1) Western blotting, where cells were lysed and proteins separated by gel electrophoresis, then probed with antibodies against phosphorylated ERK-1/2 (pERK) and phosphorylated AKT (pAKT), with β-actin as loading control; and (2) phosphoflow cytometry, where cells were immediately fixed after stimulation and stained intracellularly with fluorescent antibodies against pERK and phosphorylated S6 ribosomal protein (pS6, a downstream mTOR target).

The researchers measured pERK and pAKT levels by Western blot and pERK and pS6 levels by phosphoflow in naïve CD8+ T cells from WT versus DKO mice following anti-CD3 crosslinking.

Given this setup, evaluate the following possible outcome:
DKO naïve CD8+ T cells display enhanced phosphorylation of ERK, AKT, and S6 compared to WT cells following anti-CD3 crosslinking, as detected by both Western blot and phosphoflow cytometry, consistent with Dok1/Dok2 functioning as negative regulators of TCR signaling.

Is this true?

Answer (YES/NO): NO